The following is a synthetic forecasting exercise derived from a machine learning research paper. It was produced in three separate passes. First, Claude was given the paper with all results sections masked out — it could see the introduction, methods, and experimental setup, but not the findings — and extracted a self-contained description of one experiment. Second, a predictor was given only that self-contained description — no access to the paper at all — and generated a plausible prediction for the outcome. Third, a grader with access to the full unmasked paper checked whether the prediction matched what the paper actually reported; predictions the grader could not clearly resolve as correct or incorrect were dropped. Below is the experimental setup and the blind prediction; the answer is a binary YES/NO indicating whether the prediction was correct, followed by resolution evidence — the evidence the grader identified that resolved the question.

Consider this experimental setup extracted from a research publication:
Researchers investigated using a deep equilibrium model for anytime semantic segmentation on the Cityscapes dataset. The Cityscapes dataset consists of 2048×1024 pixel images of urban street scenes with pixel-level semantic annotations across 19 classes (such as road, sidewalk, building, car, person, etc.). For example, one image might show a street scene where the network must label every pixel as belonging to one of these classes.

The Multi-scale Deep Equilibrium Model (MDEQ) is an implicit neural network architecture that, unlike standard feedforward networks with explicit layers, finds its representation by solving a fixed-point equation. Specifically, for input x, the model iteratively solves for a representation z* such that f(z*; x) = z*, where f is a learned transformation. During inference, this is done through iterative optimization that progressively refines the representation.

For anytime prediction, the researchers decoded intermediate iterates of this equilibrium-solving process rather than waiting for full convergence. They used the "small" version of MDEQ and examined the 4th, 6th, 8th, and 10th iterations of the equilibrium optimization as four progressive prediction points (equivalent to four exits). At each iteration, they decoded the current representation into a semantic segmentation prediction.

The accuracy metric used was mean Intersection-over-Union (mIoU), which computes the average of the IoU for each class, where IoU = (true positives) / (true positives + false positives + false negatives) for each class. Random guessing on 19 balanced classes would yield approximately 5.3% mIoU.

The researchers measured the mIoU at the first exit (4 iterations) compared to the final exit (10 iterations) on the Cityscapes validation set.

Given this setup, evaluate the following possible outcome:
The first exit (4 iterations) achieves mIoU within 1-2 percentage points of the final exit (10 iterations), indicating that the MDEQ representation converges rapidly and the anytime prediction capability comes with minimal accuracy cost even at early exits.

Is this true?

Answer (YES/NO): NO